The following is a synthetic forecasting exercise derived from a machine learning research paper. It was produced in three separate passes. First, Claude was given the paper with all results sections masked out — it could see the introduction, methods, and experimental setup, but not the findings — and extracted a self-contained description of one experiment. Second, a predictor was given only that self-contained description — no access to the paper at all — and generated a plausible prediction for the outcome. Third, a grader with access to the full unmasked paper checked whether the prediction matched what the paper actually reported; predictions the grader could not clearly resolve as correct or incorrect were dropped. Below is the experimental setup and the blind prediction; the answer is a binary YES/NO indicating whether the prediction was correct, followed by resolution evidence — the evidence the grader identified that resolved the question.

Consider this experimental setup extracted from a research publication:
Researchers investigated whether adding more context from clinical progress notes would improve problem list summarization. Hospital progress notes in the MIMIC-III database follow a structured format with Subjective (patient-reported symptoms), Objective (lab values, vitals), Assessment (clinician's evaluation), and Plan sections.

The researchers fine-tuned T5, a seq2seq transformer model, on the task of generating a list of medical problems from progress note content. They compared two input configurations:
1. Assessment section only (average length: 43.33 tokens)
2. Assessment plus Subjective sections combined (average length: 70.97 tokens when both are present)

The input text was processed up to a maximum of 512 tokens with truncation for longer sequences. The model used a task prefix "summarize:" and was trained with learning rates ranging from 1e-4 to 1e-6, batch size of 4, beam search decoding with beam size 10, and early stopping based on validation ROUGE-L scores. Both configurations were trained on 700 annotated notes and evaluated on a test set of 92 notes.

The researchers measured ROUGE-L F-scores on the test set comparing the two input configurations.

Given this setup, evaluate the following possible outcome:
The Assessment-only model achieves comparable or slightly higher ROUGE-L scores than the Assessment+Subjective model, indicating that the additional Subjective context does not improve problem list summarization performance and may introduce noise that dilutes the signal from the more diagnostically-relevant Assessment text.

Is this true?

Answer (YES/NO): NO